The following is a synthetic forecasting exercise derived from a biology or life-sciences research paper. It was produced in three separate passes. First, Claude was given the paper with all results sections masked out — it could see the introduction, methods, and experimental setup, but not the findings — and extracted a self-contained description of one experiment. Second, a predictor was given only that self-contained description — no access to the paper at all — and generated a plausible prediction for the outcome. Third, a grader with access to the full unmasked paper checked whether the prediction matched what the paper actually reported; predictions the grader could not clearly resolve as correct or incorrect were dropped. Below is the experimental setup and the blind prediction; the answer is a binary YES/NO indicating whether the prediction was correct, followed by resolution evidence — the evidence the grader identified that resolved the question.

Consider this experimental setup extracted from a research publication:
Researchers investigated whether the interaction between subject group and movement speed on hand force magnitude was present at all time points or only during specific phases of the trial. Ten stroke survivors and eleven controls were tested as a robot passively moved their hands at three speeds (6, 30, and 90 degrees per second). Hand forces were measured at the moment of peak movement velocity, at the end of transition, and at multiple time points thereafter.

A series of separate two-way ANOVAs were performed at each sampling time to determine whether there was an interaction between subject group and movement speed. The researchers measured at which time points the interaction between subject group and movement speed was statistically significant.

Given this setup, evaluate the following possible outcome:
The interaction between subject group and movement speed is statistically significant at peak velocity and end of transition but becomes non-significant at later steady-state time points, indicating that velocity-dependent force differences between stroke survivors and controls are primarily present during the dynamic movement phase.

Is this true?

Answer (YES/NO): NO